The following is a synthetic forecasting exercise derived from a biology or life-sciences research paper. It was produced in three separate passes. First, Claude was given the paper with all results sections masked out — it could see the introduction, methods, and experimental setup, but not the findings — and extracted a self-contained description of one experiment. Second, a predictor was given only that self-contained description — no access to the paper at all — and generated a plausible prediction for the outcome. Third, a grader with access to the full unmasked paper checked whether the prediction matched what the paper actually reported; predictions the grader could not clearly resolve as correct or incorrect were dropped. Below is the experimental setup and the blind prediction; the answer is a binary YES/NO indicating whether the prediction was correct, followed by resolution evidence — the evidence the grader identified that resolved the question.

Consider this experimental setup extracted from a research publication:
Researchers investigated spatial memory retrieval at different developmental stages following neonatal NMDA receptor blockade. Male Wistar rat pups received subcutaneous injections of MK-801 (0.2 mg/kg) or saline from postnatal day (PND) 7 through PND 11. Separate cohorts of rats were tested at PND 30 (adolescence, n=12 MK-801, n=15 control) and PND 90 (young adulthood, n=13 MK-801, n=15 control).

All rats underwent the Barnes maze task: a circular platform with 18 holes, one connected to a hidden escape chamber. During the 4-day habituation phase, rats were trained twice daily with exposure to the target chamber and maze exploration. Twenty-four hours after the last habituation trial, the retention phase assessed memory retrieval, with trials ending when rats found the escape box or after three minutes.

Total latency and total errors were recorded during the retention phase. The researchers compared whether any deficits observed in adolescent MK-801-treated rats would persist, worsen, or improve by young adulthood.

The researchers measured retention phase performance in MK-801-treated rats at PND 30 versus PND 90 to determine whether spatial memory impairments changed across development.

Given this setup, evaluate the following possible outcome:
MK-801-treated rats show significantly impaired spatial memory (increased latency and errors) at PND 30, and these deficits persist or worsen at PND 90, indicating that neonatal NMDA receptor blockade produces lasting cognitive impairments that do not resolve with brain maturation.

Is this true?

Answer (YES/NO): YES